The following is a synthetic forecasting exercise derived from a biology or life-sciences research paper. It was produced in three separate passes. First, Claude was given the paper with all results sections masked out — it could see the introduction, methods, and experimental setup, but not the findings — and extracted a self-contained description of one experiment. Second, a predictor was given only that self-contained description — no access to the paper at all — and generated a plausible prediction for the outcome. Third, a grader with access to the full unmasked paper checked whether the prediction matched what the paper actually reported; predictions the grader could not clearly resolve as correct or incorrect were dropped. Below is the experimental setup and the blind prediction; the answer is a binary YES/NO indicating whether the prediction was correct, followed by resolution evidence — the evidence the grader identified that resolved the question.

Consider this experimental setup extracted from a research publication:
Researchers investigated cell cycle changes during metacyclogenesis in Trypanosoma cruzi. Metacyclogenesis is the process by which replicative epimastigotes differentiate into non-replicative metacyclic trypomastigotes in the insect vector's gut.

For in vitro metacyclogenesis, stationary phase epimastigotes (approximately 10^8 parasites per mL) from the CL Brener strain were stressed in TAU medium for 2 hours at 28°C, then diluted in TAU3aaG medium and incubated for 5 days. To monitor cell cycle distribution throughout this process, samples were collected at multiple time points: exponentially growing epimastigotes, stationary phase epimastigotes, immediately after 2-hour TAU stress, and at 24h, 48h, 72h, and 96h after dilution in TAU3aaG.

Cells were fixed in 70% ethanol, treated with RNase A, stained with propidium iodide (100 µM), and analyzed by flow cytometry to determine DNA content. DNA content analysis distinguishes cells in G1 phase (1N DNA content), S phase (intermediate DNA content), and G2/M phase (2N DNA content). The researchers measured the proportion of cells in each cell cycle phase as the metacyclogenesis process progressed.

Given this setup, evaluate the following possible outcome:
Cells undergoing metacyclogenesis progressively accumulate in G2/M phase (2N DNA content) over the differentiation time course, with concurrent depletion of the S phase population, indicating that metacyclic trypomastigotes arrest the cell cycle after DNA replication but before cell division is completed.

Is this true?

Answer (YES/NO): NO